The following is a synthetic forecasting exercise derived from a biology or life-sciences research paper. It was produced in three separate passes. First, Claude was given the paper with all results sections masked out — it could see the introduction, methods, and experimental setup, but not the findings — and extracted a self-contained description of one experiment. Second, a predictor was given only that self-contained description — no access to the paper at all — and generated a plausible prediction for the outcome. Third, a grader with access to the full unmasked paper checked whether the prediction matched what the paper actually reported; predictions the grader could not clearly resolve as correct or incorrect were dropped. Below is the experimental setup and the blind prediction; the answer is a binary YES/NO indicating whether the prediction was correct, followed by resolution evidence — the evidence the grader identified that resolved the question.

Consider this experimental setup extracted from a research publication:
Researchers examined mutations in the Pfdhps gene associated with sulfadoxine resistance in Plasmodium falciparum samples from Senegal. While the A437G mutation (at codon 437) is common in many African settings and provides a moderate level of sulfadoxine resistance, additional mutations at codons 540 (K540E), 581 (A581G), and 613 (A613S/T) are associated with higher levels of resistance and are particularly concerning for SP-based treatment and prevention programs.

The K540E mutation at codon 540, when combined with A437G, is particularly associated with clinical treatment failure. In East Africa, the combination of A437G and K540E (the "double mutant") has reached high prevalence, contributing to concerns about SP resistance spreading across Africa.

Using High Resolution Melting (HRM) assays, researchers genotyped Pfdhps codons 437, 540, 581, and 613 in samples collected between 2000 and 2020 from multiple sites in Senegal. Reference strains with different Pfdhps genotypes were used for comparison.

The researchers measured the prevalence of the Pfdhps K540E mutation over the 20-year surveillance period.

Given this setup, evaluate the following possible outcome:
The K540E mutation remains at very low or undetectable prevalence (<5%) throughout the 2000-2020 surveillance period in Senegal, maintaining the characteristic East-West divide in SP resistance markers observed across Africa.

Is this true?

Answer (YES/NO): YES